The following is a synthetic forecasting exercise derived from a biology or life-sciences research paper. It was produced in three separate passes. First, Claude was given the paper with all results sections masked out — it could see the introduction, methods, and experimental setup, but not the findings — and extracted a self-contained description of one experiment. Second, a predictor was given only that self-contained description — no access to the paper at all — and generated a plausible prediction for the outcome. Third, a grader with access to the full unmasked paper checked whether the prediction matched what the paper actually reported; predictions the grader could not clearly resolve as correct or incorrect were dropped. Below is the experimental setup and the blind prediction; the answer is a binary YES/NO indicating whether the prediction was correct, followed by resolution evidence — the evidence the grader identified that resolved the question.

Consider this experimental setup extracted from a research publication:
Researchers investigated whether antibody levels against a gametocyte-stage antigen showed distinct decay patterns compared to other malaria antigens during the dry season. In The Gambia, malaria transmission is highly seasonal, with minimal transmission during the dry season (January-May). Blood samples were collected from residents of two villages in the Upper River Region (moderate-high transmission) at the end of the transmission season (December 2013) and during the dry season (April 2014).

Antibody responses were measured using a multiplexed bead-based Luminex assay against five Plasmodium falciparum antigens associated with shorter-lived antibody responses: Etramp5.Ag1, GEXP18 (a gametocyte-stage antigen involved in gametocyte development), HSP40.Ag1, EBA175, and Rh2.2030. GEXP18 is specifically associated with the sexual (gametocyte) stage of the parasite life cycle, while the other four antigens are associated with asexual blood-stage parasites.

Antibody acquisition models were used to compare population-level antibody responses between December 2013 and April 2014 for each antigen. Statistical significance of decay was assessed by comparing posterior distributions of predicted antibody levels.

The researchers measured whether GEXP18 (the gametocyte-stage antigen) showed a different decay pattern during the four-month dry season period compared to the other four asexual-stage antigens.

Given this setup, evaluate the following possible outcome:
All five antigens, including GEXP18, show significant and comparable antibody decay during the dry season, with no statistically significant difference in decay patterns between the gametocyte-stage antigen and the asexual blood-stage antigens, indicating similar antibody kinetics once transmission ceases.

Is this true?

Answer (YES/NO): NO